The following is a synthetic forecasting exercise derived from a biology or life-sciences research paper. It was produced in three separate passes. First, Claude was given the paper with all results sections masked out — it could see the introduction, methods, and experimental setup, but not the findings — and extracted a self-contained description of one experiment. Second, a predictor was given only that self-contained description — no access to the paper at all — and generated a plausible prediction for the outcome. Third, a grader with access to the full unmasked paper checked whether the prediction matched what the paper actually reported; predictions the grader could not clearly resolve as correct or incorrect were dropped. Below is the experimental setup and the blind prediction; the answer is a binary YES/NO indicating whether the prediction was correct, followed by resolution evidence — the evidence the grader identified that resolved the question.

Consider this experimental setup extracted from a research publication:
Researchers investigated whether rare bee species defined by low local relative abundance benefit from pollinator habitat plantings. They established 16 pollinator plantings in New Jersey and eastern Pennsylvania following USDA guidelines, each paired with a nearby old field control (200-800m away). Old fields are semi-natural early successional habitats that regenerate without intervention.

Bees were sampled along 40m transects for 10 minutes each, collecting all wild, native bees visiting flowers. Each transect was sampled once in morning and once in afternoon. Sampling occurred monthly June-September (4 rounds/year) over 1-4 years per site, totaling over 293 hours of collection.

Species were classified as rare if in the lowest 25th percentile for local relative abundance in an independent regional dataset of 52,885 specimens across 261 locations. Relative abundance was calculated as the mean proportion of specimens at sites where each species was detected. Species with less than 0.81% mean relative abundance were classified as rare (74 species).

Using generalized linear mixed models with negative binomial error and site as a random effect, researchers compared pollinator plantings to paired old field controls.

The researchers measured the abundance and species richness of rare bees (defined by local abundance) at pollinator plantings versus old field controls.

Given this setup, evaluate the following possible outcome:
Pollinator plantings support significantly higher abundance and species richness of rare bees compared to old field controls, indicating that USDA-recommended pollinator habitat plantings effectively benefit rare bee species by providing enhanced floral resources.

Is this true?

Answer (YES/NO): YES